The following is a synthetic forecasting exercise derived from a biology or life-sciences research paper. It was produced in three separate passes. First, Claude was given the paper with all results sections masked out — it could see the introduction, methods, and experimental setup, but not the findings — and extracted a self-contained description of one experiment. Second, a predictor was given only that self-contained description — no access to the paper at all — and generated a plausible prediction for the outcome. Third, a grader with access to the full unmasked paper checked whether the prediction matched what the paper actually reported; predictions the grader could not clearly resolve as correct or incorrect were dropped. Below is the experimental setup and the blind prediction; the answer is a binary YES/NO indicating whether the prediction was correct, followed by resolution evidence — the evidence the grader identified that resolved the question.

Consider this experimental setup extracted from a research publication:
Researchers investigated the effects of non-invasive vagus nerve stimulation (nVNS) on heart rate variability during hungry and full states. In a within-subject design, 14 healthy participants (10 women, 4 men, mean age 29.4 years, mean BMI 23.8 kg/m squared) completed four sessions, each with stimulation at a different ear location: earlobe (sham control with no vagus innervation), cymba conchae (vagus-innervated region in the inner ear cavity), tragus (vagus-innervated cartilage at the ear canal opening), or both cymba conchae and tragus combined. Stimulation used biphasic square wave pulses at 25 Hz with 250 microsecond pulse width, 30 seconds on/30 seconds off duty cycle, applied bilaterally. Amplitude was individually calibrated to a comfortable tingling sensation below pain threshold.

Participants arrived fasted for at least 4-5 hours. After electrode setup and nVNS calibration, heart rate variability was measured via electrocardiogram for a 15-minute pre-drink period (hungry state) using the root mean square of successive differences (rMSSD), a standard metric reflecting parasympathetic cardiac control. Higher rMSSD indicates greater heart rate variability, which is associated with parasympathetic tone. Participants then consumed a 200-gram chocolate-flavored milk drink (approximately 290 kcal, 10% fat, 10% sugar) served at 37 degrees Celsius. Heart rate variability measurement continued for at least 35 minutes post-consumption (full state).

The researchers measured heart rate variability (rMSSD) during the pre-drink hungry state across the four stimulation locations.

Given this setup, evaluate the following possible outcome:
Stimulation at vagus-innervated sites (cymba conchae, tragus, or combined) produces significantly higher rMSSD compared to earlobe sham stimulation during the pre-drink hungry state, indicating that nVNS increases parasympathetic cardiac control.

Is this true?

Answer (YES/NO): NO